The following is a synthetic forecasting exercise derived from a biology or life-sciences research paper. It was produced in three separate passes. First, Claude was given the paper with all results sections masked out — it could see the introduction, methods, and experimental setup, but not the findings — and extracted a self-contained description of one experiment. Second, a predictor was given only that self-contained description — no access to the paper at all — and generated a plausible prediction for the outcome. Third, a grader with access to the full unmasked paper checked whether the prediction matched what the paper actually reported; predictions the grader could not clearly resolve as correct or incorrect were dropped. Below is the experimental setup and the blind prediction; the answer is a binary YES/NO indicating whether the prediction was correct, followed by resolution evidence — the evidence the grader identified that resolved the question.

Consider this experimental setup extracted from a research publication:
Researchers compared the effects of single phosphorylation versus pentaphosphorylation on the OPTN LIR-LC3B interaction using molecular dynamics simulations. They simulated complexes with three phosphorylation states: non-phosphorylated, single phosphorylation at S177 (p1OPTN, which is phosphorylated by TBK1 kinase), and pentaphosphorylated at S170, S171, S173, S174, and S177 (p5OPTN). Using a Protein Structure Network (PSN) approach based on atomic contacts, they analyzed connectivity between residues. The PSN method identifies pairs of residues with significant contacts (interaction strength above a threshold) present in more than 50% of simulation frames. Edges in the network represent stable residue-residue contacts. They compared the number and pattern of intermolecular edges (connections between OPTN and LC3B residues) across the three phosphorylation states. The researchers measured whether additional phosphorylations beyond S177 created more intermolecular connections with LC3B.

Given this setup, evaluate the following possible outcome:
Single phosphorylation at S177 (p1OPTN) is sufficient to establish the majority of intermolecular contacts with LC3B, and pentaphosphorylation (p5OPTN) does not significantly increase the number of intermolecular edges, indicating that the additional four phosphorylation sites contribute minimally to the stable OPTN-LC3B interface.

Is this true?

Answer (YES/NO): NO